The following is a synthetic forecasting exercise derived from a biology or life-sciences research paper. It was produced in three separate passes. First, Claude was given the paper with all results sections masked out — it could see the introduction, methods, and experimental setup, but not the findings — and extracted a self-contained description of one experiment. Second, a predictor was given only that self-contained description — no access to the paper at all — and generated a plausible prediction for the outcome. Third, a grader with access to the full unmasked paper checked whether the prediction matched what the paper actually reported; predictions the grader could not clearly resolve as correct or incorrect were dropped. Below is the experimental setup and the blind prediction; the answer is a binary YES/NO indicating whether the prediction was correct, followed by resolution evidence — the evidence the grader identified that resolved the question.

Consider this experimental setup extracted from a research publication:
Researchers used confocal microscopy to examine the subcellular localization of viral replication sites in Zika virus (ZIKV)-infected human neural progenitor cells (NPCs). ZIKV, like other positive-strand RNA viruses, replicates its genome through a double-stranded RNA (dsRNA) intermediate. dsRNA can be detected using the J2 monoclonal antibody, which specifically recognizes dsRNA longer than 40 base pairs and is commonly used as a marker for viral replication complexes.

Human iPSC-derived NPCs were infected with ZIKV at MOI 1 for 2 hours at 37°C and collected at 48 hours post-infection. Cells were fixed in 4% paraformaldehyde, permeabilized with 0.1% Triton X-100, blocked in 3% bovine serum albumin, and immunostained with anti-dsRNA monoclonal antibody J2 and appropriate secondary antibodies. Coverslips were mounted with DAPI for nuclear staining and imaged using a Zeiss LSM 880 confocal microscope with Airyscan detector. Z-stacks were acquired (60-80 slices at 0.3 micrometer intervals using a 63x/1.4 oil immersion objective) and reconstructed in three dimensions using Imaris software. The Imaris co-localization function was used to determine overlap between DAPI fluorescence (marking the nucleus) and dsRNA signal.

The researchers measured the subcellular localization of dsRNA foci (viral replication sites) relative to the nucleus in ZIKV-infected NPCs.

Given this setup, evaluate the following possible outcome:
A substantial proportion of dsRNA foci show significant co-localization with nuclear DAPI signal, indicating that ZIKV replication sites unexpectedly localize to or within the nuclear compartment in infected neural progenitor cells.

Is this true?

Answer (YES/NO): NO